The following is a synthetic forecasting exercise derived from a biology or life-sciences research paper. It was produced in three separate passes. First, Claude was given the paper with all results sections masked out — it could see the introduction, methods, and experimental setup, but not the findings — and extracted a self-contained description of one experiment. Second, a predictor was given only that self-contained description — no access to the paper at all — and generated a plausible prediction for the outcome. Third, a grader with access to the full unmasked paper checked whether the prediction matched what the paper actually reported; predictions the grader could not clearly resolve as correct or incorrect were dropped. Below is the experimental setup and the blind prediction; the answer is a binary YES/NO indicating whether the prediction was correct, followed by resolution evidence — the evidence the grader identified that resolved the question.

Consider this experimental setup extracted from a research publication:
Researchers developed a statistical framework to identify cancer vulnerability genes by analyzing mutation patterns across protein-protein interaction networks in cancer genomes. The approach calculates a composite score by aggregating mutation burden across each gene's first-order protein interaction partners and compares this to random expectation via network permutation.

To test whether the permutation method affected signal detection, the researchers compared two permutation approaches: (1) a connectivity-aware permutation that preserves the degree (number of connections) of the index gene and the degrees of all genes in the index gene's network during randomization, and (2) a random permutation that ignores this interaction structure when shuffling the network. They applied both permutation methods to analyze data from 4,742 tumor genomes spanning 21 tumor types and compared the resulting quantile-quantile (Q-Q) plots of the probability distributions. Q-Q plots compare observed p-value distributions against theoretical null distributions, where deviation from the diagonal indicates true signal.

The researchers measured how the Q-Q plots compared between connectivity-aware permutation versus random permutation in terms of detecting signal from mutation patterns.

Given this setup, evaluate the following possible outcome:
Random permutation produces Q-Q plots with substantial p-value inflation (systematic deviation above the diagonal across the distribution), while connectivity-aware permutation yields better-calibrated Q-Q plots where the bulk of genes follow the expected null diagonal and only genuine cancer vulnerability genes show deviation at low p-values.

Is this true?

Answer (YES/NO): NO